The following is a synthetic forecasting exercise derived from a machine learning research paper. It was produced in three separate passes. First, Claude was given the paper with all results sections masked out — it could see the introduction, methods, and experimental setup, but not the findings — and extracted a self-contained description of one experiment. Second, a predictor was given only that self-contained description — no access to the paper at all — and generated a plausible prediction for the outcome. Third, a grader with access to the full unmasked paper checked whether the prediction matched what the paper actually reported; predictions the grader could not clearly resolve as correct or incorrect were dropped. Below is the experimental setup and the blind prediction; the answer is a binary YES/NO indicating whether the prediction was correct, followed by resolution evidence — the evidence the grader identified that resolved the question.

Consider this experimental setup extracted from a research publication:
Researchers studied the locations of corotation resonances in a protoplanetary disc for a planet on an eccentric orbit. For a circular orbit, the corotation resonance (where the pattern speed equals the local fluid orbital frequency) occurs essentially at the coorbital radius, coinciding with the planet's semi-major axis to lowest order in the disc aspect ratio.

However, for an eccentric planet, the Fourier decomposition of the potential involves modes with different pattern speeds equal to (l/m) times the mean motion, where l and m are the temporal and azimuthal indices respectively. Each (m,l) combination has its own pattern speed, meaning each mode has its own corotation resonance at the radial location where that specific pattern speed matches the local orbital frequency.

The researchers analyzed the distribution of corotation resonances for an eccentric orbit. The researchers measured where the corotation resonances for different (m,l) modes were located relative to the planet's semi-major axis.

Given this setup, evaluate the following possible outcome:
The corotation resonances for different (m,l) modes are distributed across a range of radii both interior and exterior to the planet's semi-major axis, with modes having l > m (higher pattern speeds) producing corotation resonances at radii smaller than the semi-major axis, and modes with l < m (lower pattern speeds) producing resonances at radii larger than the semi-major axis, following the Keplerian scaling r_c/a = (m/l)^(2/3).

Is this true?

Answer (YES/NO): YES